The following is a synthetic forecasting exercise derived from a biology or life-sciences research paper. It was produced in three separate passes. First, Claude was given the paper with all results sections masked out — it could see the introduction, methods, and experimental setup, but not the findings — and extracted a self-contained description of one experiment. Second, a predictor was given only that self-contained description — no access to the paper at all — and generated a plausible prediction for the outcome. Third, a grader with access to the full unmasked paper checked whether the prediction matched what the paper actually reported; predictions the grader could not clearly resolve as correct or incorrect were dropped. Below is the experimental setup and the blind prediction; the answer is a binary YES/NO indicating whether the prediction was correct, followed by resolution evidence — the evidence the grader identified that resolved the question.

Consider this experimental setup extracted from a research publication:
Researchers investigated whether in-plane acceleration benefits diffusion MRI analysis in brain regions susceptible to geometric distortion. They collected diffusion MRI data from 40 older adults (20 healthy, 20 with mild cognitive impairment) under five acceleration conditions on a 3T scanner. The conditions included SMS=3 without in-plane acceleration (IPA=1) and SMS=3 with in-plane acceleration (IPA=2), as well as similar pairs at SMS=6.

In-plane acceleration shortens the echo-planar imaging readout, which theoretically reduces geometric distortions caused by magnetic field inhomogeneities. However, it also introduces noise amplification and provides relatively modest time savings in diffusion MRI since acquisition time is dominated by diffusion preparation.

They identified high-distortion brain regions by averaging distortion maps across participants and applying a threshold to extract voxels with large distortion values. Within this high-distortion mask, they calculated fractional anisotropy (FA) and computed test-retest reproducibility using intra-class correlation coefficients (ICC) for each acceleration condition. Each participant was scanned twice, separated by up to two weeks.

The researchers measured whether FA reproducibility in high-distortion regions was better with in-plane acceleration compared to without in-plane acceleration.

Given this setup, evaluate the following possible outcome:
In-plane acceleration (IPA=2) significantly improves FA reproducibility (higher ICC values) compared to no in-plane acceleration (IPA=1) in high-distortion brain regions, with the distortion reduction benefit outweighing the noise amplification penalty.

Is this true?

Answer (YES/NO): NO